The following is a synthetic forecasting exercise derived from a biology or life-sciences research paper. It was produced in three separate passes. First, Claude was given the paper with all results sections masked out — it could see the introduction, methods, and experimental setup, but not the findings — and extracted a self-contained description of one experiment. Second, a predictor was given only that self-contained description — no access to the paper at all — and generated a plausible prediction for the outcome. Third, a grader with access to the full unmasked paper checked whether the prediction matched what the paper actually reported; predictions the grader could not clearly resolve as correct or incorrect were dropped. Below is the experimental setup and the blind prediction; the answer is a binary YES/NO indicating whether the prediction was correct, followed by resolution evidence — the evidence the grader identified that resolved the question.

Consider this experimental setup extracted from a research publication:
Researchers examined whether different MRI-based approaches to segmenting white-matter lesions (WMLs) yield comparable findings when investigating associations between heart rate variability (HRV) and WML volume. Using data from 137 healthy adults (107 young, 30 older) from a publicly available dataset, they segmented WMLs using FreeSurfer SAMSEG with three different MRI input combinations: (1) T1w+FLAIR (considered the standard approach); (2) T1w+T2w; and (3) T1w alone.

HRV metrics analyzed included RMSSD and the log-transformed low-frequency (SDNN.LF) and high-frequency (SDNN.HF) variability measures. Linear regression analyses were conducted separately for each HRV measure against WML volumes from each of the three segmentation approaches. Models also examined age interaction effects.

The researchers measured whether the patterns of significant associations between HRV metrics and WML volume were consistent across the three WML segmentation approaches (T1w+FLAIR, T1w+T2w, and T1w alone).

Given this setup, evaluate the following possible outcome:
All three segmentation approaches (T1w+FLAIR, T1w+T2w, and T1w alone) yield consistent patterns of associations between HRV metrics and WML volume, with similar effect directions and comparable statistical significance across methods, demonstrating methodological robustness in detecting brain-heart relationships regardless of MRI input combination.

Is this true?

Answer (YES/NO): YES